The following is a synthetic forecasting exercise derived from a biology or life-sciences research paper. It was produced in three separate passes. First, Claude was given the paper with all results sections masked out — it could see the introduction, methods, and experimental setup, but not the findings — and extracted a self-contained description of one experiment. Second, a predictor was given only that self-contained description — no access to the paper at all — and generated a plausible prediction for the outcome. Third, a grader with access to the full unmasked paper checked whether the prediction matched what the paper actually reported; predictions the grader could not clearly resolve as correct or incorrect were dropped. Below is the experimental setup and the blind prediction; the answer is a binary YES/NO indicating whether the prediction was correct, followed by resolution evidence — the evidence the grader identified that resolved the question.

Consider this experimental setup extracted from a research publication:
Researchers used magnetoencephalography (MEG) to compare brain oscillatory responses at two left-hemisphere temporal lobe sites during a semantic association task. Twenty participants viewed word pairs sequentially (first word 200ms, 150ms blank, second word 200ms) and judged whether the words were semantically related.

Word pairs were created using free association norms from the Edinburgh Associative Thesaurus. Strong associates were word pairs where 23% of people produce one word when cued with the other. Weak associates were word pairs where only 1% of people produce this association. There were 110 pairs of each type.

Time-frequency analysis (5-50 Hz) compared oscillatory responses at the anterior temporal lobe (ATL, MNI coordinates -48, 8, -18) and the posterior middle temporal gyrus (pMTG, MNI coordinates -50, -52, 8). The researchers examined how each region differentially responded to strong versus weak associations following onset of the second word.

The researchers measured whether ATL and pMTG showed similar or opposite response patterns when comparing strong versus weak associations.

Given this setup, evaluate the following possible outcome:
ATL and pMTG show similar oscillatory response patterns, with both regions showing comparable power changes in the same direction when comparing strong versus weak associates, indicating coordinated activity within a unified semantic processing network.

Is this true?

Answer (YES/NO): NO